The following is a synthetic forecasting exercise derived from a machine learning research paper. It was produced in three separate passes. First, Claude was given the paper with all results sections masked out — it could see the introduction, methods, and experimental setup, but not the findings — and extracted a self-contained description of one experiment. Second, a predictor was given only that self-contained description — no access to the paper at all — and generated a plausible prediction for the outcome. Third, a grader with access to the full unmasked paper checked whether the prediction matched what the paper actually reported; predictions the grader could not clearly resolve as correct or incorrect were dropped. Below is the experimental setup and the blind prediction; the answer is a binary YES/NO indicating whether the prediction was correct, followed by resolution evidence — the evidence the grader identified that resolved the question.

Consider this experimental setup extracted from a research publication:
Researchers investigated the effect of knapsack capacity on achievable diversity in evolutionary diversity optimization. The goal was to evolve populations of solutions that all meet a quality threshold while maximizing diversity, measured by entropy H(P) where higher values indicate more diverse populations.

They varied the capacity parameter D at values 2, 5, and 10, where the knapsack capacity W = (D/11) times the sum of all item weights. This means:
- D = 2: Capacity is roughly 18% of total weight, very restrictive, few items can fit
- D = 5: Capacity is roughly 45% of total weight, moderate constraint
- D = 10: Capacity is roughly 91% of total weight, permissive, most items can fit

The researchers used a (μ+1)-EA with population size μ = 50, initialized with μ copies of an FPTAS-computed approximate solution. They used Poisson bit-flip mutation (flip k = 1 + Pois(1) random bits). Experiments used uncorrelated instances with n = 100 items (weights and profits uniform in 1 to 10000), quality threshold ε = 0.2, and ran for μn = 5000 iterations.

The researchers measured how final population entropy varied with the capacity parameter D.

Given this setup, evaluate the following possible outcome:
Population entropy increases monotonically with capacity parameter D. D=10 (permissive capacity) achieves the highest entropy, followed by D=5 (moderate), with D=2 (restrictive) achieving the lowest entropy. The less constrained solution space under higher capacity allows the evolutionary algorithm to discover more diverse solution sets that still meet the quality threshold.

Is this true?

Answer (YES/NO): NO